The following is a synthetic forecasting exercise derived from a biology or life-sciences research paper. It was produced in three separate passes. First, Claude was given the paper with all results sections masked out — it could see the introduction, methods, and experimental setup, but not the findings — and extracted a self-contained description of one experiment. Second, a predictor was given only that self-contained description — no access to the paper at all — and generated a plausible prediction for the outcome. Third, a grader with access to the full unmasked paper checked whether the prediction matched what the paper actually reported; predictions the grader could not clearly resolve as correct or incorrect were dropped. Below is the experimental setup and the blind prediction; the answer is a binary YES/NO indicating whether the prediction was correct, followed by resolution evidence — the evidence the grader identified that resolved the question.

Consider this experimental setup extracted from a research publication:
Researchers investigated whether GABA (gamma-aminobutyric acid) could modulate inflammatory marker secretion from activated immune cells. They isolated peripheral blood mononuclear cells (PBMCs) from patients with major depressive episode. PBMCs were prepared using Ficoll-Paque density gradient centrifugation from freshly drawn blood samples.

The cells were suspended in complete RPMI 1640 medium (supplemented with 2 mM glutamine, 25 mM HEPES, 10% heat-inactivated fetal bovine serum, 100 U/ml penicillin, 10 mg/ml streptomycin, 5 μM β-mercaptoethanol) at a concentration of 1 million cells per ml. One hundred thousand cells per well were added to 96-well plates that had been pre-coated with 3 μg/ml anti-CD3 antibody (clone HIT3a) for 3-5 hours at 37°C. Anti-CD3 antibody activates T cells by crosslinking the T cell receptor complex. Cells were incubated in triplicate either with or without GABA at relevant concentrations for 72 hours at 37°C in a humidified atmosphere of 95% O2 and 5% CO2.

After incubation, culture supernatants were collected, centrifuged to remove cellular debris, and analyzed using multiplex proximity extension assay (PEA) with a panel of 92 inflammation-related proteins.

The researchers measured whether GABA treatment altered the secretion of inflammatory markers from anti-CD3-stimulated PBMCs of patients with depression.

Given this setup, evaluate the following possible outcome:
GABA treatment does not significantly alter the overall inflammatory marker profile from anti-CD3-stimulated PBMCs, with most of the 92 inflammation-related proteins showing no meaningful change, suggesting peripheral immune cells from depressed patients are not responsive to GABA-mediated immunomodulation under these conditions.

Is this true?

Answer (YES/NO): NO